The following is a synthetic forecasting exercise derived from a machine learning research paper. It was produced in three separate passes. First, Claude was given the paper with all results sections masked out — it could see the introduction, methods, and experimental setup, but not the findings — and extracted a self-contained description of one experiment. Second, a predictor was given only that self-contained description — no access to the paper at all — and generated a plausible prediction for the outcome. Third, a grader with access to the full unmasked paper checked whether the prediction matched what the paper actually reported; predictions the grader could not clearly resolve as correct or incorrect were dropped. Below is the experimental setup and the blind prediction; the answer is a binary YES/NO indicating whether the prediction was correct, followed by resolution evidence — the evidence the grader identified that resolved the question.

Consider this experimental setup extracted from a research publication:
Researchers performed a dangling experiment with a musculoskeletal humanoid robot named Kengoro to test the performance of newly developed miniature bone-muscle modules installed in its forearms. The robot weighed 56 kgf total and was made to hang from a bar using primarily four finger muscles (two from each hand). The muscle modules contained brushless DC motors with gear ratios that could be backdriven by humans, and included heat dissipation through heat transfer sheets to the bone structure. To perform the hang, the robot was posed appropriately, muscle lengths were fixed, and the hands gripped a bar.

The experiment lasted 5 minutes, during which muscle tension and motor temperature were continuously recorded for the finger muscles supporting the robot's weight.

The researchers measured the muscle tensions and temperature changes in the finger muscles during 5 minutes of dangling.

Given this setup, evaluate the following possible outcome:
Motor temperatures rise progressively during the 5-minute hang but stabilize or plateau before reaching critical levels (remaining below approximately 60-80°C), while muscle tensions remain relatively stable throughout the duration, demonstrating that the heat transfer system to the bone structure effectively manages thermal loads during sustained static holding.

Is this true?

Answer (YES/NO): NO